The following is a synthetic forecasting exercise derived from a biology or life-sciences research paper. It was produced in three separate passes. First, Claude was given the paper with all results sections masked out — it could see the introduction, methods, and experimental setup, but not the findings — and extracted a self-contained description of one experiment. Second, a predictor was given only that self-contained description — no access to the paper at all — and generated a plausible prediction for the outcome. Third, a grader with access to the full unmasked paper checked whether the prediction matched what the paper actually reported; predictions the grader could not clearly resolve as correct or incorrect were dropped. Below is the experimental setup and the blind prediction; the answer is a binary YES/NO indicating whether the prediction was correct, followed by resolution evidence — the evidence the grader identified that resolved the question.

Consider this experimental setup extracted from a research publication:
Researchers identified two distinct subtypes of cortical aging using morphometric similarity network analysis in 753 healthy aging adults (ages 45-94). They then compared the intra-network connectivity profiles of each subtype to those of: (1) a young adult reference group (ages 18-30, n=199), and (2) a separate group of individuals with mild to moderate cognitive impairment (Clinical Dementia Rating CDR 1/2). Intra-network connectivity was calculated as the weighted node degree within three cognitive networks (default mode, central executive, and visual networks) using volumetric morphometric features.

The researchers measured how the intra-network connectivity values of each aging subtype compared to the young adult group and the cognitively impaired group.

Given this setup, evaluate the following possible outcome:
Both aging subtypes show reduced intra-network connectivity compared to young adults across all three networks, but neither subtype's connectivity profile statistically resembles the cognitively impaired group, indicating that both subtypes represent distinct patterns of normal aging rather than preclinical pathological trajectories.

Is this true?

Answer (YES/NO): NO